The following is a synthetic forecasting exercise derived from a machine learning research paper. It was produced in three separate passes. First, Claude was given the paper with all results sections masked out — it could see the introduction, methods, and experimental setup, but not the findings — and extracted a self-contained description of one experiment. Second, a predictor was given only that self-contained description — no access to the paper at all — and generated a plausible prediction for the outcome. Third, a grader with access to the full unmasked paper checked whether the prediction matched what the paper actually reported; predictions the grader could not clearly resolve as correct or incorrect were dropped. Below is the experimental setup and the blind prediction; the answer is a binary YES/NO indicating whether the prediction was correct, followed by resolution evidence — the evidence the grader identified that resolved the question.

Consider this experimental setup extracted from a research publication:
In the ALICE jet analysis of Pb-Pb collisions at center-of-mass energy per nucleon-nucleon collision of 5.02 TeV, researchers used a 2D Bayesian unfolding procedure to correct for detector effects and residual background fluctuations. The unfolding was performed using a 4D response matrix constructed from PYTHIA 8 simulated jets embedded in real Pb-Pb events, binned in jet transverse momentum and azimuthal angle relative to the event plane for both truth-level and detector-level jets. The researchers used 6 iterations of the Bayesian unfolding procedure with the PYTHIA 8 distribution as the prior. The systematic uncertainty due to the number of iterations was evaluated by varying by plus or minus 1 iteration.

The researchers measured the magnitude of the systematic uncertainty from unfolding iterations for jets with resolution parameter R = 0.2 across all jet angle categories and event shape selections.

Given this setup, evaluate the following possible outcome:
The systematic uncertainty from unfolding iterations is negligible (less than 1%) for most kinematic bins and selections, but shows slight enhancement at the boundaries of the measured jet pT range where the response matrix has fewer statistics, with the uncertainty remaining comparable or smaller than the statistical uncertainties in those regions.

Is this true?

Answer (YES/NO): NO